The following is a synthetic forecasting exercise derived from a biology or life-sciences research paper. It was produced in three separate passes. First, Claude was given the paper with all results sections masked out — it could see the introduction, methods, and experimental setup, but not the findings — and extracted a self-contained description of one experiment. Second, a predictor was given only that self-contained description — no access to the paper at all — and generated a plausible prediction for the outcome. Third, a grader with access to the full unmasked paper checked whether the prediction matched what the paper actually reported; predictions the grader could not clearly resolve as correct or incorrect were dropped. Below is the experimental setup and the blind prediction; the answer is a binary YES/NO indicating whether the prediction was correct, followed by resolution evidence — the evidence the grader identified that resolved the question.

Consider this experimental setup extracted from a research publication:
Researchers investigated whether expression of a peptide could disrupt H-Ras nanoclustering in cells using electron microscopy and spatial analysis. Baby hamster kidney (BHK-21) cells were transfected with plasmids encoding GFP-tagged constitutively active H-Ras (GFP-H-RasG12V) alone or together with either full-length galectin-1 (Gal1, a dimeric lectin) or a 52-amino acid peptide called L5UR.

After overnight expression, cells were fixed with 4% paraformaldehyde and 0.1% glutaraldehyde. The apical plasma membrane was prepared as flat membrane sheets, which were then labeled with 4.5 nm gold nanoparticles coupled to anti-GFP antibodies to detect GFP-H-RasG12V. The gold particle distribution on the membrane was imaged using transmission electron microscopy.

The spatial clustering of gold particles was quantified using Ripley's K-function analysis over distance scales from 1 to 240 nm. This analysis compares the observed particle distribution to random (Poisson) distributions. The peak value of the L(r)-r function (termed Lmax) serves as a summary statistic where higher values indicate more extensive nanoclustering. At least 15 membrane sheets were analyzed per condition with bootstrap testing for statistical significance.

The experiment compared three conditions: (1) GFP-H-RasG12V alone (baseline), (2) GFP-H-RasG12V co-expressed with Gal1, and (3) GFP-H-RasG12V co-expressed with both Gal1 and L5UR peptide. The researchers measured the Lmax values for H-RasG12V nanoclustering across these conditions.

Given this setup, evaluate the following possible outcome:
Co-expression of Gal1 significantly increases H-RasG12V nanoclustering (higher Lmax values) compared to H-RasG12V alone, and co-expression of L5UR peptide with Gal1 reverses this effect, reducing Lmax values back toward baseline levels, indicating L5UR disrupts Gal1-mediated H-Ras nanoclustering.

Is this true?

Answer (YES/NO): YES